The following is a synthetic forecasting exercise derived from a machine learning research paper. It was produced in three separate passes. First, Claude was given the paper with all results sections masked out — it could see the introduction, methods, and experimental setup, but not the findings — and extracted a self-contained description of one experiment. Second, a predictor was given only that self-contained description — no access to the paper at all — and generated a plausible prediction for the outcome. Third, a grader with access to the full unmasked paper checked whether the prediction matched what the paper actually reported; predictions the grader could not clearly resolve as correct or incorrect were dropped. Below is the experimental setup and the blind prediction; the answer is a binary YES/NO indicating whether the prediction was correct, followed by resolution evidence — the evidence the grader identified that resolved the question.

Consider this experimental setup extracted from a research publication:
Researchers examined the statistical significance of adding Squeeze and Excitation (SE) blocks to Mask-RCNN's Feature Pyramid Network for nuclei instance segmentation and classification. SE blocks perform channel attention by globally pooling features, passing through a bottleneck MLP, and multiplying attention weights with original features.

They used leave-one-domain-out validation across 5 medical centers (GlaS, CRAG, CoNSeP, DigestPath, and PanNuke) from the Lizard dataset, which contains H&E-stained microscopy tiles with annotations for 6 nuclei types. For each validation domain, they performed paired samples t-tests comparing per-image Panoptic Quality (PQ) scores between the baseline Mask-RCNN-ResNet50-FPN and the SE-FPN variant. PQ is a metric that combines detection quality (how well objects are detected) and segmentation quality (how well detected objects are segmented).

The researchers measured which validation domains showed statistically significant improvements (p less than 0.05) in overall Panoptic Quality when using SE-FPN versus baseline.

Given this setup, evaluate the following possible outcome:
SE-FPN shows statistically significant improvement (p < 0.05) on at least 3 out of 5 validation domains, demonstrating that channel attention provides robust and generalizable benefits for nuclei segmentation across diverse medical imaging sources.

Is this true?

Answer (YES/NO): YES